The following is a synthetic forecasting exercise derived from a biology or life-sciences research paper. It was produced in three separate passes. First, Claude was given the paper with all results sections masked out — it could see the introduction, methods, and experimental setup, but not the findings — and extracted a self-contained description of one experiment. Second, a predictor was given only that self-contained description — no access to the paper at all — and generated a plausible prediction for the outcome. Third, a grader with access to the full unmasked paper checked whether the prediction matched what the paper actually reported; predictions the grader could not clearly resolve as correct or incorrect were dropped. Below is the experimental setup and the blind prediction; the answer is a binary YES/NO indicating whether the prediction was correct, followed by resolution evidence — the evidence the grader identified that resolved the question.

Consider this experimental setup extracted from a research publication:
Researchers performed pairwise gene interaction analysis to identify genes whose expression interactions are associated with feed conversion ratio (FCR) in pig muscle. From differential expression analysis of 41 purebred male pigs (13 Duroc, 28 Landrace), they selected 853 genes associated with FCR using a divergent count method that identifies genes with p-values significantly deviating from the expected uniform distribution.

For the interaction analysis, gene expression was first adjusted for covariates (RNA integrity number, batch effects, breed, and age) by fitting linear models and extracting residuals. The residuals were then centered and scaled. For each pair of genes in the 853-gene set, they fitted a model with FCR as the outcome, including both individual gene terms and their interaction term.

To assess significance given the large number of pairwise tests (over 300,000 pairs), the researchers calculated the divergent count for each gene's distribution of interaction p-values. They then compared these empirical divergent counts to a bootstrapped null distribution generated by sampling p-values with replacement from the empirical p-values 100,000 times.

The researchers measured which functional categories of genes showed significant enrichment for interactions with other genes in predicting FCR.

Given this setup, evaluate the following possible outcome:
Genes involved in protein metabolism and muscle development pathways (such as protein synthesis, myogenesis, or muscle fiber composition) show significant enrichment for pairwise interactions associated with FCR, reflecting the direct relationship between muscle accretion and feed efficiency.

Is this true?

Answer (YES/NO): NO